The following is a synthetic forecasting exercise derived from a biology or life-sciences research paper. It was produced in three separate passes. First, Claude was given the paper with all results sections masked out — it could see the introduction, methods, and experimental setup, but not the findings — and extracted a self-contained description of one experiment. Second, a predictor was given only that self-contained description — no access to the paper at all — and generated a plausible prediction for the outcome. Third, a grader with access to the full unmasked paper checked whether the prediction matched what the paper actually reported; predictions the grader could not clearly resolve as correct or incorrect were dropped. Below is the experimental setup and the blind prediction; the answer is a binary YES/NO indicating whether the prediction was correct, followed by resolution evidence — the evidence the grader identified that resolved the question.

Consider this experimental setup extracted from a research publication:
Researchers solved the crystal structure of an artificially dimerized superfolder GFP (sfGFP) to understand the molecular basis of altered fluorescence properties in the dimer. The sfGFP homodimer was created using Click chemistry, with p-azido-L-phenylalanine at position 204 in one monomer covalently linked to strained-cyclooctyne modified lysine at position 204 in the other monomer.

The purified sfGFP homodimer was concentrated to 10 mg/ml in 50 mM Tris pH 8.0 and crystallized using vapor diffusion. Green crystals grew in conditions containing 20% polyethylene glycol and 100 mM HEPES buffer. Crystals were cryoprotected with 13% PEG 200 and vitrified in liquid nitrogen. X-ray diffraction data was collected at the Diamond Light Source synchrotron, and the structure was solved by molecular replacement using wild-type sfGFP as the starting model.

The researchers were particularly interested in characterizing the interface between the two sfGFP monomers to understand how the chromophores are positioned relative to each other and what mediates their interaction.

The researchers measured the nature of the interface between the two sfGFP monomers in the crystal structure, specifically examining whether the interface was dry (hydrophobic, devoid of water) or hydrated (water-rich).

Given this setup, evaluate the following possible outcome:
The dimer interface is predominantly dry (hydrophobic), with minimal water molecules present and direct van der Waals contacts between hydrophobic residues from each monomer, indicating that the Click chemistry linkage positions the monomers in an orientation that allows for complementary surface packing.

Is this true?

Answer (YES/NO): NO